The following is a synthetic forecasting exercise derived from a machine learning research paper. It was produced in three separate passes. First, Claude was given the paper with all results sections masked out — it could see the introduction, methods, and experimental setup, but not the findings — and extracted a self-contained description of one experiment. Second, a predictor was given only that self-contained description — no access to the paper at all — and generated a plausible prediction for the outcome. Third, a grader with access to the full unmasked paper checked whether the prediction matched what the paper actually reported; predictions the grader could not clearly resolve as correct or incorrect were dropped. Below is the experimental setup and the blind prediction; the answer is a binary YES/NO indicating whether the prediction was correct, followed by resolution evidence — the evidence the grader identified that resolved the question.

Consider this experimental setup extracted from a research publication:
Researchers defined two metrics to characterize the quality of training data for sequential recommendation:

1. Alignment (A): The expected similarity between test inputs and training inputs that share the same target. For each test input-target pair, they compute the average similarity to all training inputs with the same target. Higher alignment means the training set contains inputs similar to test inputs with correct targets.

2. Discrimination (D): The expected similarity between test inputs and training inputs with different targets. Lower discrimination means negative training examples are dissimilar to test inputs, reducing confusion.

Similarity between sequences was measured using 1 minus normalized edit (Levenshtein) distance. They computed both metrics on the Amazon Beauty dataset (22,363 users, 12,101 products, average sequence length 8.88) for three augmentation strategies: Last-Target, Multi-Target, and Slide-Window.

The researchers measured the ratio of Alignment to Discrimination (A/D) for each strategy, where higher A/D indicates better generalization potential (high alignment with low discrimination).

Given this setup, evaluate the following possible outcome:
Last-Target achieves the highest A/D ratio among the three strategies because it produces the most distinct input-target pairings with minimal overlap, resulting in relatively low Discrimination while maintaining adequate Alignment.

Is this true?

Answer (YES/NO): NO